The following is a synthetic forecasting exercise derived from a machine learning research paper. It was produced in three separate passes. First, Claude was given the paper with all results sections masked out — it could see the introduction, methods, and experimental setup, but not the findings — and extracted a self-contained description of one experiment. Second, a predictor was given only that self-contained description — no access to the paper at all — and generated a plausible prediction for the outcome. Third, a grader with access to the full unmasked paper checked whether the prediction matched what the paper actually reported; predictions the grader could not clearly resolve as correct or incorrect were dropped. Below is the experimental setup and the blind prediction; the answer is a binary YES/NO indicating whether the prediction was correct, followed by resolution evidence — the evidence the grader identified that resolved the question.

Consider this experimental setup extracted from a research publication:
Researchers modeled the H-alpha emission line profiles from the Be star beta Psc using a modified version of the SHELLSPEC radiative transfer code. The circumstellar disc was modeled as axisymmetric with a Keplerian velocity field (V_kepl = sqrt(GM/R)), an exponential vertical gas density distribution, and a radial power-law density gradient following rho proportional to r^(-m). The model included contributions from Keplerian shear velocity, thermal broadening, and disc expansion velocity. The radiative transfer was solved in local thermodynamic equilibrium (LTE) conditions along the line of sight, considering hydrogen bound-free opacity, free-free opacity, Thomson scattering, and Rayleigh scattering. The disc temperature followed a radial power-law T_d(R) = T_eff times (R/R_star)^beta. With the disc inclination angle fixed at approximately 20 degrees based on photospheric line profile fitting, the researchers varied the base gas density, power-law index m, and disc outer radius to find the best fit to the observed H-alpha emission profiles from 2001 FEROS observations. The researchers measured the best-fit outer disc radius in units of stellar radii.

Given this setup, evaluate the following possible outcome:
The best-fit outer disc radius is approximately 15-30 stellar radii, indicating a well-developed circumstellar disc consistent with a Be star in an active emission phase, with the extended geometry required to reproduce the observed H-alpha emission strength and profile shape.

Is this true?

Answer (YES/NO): NO